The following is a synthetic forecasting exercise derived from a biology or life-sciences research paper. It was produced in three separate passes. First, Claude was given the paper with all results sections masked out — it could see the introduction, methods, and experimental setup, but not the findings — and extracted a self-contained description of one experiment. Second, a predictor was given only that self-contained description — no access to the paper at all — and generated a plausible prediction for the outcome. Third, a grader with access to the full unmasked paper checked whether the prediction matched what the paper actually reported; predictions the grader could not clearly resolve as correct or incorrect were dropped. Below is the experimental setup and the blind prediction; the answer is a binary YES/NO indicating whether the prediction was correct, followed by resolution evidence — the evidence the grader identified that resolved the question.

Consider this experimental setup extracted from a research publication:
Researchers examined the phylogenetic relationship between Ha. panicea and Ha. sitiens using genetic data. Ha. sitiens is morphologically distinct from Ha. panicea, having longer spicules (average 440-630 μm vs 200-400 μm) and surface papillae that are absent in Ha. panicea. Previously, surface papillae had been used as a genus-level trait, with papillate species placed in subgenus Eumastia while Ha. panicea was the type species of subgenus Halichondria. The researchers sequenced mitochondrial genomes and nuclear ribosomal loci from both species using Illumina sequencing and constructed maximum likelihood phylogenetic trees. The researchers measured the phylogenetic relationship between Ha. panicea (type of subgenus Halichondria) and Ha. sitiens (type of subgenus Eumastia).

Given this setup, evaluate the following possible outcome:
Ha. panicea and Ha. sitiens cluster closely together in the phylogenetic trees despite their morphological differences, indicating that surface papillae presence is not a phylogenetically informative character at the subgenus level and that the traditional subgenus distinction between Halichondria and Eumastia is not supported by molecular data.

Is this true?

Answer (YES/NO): YES